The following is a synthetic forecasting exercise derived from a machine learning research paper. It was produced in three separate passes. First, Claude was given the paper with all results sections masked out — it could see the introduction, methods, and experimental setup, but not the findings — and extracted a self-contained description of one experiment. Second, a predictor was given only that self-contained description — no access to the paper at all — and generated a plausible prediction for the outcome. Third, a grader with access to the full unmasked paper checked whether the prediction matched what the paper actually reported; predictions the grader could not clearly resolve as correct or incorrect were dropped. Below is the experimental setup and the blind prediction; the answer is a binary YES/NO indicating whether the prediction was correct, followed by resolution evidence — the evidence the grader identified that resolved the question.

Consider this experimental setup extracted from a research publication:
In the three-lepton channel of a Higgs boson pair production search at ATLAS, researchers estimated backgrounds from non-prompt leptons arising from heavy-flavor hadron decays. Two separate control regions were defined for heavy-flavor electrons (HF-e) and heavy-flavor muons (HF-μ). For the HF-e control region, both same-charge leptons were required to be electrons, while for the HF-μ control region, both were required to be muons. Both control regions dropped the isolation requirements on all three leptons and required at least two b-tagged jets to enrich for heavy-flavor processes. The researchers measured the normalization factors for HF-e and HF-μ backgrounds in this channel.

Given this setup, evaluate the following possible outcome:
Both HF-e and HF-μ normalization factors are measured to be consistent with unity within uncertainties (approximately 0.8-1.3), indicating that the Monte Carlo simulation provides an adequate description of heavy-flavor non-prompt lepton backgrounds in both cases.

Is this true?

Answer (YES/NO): NO